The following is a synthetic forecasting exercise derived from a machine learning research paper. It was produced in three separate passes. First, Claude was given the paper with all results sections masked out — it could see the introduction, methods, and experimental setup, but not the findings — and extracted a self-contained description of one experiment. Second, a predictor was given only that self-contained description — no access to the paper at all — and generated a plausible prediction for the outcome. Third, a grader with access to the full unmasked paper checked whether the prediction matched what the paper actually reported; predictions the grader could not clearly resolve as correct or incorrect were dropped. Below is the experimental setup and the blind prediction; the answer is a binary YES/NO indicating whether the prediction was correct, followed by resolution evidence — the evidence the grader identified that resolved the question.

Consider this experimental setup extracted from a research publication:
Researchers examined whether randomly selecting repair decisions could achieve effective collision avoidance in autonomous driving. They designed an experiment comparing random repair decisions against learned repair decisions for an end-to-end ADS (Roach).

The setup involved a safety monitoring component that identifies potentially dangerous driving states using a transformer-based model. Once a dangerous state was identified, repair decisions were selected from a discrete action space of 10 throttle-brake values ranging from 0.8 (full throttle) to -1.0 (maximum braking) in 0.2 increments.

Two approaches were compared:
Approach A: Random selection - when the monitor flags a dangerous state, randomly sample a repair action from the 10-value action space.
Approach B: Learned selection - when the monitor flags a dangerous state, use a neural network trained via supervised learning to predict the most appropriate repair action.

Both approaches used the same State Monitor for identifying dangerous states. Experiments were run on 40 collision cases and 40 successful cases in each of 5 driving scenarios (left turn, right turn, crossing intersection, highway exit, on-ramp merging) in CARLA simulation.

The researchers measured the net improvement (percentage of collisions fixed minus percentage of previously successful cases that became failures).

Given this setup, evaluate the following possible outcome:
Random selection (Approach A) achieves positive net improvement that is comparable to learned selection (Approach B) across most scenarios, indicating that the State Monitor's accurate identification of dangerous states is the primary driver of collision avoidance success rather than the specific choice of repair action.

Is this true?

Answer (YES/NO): NO